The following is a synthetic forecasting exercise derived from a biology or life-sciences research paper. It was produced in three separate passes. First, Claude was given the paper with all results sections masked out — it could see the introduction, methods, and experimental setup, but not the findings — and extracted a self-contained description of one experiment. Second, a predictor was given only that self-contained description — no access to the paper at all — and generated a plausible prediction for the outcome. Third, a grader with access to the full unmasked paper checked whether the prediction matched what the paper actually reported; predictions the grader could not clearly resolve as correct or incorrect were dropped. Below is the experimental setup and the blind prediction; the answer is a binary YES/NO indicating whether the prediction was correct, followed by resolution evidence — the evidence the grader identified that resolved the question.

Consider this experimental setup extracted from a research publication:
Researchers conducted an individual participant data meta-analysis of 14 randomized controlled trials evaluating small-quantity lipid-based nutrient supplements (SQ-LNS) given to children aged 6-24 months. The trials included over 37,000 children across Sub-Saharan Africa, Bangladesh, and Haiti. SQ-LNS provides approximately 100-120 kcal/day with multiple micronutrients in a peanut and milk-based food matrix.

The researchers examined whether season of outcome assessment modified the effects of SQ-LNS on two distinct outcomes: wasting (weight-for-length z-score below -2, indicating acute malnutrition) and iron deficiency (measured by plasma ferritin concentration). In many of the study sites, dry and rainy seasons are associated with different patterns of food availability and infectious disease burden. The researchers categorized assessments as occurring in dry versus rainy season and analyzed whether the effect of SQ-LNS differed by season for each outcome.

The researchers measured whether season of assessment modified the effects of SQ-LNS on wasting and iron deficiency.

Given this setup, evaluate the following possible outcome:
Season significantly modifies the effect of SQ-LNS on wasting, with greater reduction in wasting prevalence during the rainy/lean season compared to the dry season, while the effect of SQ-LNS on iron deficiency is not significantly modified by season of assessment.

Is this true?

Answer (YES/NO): NO